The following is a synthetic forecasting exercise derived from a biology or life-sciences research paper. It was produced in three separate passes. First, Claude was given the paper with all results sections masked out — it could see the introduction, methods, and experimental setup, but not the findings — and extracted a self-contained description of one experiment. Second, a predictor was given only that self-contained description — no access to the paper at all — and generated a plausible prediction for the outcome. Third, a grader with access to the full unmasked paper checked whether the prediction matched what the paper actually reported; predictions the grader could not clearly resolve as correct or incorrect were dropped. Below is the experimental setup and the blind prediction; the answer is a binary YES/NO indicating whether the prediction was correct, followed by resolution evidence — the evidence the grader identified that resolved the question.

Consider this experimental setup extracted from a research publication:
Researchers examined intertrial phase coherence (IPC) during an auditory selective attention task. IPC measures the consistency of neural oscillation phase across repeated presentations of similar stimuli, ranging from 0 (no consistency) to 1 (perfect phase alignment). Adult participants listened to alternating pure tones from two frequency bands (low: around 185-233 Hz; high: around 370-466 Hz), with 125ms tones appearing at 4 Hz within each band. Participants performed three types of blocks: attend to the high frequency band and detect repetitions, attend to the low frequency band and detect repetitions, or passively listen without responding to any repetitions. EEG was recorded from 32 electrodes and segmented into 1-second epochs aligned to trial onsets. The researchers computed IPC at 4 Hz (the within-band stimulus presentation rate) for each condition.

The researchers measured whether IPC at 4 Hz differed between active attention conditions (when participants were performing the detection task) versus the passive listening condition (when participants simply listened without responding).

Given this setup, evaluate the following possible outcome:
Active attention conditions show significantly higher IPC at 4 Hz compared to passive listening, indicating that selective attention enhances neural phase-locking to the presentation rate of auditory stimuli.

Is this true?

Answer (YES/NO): YES